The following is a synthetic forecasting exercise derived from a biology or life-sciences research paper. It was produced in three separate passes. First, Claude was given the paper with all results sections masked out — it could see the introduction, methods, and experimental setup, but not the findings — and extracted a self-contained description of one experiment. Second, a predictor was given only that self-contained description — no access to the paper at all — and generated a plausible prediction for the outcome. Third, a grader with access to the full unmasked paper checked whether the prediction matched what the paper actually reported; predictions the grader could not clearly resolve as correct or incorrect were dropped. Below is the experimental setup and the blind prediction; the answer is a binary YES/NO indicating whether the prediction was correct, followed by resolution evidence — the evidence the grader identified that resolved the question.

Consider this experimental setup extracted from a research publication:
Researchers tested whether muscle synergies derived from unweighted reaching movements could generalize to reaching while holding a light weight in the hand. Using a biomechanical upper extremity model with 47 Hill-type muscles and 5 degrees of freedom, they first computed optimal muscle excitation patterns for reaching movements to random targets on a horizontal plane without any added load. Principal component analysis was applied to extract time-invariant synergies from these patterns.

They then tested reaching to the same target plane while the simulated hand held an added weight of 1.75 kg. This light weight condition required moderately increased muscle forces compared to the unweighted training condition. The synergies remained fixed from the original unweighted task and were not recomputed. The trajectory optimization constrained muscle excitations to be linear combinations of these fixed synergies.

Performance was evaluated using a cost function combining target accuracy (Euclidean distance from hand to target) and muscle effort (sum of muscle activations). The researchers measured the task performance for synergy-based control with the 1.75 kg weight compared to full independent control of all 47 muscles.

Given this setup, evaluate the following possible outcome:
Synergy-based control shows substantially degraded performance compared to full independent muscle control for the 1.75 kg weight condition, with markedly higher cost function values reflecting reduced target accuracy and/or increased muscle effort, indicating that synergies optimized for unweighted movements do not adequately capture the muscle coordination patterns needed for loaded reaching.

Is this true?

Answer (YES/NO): NO